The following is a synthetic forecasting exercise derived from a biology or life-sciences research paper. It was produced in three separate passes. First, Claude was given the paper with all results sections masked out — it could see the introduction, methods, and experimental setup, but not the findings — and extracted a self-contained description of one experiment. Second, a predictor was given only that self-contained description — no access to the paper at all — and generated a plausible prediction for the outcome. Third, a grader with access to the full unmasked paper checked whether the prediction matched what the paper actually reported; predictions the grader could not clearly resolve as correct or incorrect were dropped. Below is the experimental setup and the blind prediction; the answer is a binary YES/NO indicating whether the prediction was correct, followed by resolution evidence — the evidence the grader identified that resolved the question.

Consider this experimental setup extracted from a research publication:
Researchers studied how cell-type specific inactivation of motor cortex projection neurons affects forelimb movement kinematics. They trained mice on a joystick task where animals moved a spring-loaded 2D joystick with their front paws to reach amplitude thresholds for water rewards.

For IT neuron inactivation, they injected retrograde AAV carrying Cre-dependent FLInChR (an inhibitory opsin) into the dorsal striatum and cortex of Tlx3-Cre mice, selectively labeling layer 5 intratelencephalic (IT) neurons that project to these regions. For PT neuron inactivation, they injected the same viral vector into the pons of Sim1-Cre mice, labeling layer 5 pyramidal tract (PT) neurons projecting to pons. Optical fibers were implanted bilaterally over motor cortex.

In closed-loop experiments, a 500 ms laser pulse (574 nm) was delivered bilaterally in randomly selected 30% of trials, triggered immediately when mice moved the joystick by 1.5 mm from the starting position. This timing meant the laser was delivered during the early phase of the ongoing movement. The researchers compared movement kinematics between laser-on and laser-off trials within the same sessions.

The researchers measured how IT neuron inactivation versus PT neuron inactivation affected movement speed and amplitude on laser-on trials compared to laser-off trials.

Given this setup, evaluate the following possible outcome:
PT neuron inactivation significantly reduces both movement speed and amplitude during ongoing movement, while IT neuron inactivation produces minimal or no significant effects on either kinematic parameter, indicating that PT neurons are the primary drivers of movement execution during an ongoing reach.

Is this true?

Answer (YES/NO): NO